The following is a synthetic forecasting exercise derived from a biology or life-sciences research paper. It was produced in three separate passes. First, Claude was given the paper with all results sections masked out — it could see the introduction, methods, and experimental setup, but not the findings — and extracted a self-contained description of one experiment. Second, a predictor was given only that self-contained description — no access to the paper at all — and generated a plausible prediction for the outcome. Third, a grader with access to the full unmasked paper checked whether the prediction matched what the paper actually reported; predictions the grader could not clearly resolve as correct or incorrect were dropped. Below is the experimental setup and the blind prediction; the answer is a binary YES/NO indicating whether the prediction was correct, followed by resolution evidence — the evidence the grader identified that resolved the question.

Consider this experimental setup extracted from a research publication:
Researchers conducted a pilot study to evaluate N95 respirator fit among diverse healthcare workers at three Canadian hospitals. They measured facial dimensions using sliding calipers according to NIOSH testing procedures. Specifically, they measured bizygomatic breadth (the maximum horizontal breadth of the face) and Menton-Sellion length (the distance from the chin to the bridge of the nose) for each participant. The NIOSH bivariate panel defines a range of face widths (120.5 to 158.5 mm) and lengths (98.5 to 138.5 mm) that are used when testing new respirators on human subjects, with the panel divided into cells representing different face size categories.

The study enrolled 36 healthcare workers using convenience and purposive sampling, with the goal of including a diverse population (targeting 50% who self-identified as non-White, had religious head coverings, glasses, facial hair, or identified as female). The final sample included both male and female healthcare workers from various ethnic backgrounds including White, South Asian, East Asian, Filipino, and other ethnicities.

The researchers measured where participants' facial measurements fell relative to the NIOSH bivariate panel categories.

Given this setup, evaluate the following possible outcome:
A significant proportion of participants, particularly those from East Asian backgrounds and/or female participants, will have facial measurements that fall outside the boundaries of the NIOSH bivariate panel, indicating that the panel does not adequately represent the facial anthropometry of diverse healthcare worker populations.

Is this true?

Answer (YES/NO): NO